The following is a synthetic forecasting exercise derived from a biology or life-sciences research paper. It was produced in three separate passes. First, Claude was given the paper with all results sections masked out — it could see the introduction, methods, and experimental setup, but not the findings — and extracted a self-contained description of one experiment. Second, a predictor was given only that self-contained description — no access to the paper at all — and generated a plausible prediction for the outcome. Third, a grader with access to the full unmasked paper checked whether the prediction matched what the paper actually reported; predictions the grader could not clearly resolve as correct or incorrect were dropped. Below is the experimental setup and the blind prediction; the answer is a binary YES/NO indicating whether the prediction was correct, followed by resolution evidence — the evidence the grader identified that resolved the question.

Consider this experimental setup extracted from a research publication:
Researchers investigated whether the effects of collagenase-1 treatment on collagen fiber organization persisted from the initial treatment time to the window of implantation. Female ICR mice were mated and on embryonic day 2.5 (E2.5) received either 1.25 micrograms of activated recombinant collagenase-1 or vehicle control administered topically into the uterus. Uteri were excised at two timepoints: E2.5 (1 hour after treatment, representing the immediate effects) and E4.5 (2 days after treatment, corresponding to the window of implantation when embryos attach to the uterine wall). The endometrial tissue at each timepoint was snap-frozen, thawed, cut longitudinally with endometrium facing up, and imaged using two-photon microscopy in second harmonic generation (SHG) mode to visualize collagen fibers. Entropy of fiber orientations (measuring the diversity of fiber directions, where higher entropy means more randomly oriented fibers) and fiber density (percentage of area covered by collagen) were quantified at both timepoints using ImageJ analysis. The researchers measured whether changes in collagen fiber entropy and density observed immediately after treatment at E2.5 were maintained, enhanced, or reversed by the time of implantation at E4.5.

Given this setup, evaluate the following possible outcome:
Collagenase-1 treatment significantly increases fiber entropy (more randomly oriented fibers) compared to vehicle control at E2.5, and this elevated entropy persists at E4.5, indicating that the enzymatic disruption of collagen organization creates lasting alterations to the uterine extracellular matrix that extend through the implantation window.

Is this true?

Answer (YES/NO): YES